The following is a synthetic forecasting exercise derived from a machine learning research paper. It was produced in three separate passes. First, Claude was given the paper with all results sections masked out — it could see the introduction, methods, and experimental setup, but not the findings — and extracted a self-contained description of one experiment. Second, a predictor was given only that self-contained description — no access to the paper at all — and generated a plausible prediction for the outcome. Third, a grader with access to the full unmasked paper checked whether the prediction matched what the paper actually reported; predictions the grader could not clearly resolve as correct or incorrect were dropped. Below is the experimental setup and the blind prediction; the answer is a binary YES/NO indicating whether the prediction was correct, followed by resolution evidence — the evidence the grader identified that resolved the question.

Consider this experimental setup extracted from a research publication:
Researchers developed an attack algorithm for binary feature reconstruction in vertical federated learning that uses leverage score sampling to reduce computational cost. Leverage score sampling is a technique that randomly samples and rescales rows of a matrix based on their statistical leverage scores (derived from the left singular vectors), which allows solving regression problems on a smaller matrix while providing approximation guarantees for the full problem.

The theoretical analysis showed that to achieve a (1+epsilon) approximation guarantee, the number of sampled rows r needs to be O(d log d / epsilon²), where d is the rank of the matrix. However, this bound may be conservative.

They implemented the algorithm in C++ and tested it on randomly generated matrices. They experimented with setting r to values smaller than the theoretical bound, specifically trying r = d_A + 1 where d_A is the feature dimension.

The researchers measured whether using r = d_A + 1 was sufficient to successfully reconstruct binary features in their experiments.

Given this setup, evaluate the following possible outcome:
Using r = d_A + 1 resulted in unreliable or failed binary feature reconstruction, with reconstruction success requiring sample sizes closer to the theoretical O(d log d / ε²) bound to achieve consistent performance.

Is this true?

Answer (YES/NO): NO